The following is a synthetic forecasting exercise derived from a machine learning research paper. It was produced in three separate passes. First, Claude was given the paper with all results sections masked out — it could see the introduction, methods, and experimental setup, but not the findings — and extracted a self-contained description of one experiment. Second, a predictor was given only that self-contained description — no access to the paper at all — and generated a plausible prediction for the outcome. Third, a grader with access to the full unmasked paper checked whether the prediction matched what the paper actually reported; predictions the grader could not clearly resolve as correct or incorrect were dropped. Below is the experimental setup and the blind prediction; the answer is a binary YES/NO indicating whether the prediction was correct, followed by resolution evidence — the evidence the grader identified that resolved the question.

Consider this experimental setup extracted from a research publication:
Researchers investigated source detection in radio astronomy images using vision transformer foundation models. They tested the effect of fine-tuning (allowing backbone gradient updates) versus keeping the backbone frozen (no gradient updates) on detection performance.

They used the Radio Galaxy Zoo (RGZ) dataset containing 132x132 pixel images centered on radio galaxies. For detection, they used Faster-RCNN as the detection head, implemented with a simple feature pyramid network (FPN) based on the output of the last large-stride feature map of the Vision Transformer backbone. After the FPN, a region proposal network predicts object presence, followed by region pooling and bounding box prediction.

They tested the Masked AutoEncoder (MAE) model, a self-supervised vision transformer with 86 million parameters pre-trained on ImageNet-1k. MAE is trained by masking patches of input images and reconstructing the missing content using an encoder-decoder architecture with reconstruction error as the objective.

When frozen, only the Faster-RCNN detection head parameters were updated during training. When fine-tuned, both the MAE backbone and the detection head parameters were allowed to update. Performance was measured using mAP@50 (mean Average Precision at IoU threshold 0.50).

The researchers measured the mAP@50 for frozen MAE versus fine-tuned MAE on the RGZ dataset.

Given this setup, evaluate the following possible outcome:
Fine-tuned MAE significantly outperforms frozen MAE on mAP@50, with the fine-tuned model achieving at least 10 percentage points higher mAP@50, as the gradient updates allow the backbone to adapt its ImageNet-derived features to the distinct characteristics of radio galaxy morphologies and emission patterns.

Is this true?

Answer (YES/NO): YES